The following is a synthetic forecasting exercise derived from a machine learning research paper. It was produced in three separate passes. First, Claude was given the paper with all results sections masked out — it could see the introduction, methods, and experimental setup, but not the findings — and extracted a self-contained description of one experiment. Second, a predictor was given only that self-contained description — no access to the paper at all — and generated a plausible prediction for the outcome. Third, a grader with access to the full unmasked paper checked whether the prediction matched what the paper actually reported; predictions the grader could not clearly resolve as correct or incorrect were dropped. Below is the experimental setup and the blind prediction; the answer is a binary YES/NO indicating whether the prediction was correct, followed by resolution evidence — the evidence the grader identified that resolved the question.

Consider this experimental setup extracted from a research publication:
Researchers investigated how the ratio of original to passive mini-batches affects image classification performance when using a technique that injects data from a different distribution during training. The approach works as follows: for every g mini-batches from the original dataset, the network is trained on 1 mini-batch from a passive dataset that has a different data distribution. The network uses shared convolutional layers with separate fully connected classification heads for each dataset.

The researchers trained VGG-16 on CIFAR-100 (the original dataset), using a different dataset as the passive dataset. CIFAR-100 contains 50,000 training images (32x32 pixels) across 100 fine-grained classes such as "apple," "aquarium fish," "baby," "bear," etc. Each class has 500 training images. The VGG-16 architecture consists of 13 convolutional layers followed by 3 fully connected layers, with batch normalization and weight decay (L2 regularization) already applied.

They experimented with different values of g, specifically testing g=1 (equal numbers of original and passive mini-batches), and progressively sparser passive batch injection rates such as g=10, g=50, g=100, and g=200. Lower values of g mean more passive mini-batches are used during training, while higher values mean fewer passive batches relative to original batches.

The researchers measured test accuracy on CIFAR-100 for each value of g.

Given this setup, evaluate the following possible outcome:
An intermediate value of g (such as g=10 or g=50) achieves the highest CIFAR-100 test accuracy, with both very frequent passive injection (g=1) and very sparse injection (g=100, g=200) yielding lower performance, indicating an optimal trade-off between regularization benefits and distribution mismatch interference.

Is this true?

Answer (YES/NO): NO